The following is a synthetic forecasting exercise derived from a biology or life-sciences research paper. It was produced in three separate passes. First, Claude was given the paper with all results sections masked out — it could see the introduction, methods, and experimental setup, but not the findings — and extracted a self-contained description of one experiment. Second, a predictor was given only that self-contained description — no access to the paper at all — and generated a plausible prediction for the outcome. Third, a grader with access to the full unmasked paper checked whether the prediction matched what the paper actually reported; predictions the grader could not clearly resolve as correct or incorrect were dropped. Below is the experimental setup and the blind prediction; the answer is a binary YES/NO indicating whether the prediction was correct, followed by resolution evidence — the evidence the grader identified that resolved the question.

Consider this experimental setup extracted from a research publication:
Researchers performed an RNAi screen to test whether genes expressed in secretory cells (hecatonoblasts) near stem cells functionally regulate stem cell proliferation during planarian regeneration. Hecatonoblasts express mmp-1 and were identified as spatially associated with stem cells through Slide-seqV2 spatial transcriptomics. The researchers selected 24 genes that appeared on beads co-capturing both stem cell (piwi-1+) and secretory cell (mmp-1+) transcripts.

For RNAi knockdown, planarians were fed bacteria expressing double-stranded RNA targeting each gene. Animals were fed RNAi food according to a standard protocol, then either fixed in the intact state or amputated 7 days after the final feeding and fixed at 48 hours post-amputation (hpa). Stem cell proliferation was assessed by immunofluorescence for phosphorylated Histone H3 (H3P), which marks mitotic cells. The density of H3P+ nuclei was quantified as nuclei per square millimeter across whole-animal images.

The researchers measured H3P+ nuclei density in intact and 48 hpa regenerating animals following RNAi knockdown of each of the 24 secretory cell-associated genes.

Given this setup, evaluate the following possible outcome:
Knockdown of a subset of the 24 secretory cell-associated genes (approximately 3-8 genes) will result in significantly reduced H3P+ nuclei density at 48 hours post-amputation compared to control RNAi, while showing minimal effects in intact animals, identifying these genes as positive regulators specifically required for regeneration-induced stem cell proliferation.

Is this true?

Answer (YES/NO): NO